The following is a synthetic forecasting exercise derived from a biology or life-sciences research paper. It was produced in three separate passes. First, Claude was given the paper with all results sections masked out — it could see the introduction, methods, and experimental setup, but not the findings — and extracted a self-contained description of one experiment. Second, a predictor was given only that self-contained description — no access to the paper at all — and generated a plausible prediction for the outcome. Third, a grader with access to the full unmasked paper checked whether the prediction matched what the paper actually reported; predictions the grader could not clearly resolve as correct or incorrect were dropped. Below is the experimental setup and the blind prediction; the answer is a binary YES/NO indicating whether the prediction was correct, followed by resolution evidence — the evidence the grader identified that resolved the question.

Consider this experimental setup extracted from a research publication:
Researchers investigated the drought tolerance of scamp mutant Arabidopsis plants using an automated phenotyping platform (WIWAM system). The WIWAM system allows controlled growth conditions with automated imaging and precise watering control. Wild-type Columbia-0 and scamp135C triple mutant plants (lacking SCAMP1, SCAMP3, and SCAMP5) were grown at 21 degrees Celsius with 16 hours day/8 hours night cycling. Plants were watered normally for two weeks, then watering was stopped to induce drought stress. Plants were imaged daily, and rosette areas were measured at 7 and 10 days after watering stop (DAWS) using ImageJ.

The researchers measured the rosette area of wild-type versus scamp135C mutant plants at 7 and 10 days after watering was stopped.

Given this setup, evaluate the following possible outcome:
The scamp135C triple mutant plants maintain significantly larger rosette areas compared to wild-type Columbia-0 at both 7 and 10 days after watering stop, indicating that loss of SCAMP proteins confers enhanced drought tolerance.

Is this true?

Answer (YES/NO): NO